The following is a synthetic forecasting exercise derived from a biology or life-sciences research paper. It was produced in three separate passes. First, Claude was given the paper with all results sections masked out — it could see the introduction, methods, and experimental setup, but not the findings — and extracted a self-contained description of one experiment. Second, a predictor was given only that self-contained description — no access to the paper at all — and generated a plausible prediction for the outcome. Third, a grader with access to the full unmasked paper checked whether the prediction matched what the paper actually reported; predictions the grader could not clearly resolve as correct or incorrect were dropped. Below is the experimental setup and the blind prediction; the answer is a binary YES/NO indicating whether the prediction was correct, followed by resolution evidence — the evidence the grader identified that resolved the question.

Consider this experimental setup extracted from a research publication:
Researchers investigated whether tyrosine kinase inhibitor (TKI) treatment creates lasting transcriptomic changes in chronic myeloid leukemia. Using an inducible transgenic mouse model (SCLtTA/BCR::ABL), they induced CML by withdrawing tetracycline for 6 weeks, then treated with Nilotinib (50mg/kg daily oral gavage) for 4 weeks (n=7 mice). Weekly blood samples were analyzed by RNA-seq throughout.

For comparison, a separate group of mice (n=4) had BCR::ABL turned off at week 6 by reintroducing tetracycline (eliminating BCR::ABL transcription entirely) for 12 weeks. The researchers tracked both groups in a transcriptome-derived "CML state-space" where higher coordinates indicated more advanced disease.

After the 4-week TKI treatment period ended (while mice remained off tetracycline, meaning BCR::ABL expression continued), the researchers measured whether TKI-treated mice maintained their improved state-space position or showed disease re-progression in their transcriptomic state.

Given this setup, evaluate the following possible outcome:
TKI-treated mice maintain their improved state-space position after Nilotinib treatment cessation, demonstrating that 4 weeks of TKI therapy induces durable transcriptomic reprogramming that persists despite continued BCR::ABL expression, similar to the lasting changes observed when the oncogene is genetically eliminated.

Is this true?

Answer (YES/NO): NO